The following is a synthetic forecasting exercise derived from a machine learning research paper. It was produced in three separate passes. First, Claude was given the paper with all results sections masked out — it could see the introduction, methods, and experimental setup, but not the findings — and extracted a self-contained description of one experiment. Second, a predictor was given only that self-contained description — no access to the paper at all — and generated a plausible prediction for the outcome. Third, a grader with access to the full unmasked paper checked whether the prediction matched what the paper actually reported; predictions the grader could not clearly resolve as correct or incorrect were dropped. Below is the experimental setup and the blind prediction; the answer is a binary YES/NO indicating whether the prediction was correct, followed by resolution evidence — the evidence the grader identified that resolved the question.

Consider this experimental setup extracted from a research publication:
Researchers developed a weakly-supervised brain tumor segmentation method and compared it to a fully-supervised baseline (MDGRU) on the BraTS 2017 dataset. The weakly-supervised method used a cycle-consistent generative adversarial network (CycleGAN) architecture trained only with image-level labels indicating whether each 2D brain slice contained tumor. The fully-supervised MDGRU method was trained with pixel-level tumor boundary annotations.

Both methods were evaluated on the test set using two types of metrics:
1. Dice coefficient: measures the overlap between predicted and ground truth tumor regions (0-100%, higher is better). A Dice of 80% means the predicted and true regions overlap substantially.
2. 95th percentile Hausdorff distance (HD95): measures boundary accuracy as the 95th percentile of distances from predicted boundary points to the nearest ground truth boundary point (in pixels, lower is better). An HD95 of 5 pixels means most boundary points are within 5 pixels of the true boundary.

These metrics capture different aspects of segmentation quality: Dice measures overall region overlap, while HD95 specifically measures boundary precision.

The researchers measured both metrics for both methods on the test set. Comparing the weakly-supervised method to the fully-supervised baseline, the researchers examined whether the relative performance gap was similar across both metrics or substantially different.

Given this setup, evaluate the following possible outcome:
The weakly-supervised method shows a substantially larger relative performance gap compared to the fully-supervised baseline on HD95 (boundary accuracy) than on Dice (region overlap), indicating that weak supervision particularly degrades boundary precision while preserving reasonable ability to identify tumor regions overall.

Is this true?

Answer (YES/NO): YES